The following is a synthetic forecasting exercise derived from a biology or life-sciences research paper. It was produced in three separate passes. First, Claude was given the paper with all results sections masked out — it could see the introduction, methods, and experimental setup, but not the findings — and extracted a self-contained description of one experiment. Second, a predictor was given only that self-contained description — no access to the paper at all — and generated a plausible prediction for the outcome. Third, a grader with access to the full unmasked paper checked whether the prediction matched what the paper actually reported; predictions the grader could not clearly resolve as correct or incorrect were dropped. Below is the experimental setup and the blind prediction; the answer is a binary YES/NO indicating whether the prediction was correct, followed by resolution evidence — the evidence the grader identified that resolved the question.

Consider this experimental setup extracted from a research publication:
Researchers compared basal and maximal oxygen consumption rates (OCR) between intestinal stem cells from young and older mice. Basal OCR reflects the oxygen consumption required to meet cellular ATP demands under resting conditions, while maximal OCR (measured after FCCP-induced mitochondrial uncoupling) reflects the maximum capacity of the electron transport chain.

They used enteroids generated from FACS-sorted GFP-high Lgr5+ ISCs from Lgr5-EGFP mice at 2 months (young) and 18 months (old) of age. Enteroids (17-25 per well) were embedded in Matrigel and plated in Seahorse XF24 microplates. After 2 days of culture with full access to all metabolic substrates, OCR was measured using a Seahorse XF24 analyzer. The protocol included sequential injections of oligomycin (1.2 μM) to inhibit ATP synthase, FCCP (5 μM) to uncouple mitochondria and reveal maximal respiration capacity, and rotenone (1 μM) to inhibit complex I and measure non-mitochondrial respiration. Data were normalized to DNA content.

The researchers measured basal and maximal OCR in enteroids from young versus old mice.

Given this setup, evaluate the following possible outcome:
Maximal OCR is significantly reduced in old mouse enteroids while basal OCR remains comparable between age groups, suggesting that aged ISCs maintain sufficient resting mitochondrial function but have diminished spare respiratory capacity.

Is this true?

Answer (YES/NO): NO